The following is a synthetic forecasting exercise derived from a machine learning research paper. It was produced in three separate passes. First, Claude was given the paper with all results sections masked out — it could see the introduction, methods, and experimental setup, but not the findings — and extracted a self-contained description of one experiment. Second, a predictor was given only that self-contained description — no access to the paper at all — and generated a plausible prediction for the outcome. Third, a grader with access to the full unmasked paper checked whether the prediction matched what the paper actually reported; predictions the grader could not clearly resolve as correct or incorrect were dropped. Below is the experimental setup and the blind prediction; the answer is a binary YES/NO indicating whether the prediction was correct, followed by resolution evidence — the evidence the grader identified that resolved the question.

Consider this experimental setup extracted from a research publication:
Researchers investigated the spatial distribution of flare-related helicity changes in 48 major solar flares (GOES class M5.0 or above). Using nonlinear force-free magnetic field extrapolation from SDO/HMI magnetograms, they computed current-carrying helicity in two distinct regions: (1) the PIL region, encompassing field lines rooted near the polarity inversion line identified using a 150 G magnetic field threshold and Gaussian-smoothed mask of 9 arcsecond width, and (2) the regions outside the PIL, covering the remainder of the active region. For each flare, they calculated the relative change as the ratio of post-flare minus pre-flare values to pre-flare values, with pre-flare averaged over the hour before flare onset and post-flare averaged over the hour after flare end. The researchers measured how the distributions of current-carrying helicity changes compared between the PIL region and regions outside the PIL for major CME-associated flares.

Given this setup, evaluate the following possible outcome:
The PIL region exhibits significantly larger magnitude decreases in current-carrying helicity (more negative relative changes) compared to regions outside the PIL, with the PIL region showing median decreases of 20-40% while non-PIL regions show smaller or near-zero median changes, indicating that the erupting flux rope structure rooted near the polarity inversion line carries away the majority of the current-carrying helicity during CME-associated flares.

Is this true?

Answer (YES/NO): YES